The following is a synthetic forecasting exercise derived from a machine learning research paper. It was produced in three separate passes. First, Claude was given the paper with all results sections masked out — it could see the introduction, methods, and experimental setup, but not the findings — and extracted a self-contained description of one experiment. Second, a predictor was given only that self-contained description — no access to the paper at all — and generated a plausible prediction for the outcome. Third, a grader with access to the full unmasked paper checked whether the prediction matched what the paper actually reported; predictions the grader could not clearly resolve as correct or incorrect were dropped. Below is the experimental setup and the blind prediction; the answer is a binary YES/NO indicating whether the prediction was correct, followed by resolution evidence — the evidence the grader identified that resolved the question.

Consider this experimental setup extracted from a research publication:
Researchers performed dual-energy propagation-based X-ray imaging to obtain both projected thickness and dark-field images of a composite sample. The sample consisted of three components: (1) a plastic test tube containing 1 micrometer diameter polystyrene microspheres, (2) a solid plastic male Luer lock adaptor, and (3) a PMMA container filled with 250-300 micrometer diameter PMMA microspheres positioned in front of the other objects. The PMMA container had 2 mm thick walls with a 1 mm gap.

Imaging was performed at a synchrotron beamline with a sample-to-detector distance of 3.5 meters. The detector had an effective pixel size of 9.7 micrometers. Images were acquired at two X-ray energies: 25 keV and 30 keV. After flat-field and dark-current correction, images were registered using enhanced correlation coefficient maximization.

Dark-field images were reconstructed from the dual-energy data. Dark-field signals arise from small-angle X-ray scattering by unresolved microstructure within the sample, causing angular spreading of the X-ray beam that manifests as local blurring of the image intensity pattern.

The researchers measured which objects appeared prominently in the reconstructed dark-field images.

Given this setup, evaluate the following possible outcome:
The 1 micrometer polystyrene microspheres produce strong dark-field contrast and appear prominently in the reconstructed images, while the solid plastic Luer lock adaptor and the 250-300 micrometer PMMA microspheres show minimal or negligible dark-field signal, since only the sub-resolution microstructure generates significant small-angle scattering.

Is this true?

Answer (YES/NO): YES